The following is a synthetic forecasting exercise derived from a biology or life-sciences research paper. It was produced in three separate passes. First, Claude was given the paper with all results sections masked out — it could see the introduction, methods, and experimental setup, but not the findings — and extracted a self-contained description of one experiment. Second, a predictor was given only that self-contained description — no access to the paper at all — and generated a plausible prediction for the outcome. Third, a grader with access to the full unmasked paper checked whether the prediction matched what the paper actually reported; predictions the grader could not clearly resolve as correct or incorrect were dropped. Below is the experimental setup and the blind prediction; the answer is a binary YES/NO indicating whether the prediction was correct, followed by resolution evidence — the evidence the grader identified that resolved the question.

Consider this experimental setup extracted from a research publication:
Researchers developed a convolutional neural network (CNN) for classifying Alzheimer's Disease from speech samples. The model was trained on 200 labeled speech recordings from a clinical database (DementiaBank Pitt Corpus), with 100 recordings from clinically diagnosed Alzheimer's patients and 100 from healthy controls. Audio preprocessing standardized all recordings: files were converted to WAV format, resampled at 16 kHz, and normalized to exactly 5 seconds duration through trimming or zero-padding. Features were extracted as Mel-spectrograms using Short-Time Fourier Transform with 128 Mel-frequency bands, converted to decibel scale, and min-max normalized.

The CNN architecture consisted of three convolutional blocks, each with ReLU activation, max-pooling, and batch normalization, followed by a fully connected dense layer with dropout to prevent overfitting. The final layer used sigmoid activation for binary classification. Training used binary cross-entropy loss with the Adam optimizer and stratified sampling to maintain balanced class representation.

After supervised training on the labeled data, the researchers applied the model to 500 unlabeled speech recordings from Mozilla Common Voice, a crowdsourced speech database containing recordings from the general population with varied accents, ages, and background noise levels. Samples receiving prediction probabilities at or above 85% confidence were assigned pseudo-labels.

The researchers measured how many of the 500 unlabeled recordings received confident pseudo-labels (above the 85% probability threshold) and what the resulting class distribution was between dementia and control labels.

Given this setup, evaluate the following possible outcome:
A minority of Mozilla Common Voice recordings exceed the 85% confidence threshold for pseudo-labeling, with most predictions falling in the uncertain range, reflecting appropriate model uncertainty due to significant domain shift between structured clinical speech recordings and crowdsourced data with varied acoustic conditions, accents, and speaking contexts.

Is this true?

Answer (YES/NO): NO